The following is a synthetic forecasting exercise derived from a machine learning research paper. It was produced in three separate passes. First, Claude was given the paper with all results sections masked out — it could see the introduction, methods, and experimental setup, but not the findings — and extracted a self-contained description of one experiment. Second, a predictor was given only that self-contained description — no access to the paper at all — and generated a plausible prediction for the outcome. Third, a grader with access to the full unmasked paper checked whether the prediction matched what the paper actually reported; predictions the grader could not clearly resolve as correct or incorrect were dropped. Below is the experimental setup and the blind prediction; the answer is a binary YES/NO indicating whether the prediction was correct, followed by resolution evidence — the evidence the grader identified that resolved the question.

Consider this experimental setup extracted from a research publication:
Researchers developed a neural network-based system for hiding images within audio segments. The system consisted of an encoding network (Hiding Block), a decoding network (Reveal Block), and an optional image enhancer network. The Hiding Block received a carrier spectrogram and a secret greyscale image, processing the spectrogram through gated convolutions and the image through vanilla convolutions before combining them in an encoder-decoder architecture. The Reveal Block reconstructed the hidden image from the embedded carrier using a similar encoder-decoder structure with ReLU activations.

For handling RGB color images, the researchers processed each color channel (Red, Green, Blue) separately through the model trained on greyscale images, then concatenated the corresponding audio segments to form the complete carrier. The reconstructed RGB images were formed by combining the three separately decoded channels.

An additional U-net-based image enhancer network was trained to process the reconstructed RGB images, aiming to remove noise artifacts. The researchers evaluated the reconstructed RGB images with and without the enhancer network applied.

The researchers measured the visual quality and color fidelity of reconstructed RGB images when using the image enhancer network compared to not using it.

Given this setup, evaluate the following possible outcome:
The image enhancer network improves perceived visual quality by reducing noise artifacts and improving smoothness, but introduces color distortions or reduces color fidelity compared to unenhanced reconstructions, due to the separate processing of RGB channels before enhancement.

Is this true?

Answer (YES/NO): YES